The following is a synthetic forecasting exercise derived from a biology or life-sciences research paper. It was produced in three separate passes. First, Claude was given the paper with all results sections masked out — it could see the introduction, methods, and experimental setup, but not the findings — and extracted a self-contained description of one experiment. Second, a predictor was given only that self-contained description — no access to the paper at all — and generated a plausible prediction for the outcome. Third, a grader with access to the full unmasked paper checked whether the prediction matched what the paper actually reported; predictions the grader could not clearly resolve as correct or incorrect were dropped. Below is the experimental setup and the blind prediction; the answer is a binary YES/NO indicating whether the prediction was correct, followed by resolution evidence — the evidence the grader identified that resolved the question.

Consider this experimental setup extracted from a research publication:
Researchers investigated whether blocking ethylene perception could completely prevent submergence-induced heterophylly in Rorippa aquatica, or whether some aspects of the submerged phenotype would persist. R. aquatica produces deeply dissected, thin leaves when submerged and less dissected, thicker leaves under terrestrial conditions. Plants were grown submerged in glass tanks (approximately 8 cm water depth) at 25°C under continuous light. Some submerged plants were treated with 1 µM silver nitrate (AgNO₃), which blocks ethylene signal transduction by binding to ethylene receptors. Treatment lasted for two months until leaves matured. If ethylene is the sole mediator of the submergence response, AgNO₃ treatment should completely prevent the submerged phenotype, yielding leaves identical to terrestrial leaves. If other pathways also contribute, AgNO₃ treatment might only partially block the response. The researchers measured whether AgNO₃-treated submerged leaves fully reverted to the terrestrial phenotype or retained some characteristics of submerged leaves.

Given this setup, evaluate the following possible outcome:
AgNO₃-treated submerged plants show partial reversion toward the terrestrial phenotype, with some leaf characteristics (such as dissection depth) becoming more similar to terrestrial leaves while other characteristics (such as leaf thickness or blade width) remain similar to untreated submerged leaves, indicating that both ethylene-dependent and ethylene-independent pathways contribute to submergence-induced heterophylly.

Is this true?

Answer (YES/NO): NO